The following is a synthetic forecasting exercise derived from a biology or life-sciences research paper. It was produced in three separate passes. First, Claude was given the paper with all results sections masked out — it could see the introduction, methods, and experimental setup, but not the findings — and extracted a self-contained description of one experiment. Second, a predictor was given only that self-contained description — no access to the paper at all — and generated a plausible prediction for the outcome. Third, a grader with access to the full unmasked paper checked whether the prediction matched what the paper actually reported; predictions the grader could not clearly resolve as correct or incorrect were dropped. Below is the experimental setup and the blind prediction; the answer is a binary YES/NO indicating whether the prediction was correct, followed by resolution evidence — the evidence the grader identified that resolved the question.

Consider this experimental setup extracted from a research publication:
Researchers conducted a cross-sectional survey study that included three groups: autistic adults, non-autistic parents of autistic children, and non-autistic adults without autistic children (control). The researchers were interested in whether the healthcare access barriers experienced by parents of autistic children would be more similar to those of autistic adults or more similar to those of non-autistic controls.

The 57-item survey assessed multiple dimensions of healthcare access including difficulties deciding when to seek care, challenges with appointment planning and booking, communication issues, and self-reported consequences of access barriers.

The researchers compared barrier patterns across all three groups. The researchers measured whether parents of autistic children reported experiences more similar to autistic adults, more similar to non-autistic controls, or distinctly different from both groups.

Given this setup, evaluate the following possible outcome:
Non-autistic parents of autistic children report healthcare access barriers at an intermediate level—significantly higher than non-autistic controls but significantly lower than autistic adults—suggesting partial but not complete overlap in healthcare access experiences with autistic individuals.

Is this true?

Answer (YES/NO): YES